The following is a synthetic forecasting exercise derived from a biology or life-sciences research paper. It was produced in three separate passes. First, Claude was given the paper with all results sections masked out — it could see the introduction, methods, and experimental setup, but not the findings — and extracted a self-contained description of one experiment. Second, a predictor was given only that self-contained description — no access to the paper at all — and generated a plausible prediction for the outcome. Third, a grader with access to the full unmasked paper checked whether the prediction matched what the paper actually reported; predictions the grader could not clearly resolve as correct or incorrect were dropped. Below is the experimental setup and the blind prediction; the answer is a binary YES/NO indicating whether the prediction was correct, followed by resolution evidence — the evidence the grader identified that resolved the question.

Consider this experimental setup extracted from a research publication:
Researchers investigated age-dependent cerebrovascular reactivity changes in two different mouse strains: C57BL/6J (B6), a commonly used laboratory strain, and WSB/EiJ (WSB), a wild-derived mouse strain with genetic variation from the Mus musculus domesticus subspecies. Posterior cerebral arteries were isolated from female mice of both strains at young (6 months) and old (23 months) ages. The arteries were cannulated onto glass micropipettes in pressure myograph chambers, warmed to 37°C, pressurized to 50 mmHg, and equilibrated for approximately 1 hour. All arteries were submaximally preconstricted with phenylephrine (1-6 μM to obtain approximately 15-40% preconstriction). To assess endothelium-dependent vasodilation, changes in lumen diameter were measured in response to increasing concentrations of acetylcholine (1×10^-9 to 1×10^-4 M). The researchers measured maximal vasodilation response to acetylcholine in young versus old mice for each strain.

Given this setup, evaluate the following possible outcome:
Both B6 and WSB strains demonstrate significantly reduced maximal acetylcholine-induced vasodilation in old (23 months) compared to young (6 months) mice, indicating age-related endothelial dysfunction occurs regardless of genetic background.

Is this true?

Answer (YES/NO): NO